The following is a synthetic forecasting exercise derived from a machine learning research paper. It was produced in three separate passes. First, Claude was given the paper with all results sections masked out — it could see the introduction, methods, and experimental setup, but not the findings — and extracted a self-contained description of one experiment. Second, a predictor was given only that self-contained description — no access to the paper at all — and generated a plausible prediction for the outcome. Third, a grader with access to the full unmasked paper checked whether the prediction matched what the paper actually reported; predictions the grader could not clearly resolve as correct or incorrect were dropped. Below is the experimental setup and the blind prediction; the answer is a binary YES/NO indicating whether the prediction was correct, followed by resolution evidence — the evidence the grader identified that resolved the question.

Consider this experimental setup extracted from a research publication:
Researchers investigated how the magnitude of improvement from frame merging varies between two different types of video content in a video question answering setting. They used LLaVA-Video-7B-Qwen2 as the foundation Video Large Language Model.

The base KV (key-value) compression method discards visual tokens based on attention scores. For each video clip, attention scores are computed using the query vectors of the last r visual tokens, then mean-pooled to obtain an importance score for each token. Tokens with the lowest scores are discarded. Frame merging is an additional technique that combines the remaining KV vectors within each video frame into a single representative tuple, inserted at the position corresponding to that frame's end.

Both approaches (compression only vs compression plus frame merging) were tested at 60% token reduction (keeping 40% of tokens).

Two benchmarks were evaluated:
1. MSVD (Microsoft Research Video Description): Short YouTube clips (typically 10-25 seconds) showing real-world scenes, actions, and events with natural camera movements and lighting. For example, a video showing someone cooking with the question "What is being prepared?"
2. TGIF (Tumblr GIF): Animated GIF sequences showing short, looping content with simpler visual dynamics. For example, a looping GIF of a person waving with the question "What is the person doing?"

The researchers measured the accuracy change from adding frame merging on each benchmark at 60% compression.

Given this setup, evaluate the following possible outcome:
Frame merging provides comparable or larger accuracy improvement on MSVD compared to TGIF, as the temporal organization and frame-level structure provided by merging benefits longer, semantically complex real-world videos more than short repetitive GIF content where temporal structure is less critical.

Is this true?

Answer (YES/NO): YES